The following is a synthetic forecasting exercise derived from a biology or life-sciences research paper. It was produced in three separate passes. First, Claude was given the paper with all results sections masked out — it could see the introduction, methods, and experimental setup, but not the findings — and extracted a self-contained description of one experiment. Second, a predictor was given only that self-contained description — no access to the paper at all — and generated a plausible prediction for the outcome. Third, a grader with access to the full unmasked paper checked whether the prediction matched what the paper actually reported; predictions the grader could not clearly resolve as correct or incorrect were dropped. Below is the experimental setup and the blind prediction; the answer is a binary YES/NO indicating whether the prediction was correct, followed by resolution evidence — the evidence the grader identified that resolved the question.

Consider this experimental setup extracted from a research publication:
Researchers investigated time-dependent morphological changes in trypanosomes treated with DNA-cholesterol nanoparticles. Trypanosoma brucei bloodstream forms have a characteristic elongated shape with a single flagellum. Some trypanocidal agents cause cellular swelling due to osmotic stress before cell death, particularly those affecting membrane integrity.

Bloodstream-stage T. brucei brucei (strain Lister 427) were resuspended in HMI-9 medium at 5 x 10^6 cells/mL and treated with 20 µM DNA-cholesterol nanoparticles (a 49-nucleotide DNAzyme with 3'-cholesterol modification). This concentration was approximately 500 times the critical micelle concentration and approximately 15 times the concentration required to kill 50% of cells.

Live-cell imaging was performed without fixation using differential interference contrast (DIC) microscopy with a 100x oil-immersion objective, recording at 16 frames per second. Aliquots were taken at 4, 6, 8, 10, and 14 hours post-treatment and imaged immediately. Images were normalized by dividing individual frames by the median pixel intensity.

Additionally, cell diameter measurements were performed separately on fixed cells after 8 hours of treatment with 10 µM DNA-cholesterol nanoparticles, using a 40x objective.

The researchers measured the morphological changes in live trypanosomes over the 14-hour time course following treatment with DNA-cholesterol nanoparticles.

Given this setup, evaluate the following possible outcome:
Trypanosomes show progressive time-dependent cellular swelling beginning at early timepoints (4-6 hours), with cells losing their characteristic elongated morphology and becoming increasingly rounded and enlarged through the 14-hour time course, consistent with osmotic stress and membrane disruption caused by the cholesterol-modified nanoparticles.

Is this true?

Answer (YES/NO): NO